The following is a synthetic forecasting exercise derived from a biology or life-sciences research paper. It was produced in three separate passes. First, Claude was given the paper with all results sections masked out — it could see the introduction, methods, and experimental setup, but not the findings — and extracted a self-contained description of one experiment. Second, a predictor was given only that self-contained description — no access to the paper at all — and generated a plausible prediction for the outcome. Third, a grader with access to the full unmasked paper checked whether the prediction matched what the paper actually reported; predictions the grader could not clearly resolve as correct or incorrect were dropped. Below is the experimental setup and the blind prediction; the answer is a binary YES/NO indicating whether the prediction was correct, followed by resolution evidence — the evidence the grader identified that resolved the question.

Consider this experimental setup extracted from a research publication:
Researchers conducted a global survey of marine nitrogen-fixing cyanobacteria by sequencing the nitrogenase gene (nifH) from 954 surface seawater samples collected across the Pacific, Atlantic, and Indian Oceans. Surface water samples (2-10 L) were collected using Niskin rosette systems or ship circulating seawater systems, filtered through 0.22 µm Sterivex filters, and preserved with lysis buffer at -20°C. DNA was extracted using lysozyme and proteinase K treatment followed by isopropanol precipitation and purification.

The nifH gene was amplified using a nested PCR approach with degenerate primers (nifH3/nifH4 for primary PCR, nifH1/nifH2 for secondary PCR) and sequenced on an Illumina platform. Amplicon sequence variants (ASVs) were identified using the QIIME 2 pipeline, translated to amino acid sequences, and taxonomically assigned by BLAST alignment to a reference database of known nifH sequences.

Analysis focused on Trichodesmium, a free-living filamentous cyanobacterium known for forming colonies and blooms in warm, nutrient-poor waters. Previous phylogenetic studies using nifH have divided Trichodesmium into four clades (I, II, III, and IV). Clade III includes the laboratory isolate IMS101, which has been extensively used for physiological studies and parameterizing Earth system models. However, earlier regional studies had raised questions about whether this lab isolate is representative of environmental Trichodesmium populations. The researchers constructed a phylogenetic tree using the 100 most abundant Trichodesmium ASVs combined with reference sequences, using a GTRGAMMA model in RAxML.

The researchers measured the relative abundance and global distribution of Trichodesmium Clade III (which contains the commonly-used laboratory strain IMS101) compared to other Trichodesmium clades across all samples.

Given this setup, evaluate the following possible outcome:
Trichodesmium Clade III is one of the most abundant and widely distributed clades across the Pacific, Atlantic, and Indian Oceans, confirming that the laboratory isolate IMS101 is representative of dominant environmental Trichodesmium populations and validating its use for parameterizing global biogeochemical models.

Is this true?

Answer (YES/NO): NO